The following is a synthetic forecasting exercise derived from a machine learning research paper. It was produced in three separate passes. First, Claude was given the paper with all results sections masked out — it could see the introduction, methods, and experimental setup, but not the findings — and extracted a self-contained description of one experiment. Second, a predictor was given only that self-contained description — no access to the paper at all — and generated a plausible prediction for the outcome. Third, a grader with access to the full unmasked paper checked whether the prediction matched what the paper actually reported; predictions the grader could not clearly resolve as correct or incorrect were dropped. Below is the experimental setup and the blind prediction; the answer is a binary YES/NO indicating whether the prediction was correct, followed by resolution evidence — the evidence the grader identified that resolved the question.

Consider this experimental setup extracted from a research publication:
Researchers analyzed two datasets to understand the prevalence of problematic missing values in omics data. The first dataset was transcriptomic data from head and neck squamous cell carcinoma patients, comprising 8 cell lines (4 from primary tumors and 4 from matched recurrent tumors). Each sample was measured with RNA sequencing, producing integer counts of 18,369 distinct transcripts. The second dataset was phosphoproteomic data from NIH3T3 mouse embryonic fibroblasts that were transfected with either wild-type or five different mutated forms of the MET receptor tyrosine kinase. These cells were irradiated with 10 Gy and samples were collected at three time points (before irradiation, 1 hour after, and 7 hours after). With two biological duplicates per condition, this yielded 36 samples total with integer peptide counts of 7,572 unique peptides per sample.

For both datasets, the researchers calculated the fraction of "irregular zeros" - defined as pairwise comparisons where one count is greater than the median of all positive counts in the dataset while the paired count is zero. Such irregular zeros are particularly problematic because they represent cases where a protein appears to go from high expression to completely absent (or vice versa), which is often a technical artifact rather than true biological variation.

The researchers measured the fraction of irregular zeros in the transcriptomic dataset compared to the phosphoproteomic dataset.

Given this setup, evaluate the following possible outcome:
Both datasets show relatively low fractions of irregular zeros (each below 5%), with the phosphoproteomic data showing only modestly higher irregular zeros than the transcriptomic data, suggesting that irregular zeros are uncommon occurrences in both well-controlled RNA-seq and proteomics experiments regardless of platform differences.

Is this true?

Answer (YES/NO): NO